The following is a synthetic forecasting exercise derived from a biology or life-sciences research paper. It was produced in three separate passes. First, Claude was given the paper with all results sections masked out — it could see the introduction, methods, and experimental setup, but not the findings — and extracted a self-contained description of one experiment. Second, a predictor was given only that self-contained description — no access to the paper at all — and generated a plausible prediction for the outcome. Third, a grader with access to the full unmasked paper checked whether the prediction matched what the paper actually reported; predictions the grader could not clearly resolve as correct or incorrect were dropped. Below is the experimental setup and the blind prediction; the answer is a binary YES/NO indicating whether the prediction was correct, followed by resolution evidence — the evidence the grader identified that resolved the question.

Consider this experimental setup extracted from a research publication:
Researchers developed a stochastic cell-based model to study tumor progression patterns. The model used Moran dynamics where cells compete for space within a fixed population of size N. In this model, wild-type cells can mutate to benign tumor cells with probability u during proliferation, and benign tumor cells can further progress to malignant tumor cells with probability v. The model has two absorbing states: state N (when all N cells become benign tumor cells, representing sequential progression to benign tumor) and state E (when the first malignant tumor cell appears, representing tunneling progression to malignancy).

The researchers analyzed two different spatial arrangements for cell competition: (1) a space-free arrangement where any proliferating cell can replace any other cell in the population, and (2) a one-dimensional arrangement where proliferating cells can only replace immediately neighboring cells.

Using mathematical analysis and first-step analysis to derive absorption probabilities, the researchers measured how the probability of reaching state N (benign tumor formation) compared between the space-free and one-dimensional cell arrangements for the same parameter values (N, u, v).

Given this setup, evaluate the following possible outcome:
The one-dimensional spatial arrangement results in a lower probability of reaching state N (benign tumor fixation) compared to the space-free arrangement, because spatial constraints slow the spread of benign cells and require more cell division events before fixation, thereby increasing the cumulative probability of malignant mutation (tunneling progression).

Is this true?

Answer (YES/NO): YES